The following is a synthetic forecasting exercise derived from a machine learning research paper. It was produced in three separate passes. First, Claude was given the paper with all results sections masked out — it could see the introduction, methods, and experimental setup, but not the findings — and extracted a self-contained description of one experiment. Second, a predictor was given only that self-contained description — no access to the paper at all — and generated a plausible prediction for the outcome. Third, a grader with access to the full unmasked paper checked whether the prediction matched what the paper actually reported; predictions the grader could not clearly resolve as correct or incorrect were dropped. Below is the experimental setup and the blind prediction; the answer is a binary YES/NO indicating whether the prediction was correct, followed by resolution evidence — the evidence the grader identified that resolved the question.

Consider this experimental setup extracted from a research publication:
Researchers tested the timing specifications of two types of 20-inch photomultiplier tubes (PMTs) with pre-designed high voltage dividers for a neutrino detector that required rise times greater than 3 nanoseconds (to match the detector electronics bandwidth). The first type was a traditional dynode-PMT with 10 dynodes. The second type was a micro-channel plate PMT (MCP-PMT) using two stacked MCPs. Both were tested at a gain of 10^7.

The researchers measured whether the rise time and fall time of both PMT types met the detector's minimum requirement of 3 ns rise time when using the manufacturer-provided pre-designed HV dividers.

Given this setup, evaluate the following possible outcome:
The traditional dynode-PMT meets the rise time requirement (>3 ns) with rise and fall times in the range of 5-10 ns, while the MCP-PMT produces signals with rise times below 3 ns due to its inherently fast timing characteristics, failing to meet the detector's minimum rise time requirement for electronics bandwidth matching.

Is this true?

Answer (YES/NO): YES